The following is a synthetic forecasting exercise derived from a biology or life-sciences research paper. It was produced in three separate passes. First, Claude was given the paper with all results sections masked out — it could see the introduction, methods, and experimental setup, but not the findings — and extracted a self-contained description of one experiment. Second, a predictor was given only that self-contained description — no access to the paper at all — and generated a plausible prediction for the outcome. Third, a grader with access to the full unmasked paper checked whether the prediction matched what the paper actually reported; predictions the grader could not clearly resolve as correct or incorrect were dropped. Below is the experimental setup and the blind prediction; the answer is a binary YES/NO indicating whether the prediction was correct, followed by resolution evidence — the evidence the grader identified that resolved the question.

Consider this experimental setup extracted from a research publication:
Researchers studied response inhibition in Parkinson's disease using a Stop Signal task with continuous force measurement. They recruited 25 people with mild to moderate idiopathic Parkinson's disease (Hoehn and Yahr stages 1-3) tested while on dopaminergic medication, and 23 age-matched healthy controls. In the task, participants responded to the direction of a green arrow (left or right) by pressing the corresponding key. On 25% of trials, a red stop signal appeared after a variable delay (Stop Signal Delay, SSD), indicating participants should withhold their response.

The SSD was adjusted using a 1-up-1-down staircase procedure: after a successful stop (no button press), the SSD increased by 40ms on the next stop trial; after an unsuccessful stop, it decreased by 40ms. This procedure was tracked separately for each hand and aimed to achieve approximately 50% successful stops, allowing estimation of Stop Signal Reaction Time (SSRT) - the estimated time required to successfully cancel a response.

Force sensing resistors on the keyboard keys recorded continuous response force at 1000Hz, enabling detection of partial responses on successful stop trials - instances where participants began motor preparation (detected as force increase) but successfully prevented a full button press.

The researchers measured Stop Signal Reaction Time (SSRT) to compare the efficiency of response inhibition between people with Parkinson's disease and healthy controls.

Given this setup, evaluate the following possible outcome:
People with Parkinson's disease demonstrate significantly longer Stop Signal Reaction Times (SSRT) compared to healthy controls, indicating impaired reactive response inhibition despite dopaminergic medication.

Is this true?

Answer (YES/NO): NO